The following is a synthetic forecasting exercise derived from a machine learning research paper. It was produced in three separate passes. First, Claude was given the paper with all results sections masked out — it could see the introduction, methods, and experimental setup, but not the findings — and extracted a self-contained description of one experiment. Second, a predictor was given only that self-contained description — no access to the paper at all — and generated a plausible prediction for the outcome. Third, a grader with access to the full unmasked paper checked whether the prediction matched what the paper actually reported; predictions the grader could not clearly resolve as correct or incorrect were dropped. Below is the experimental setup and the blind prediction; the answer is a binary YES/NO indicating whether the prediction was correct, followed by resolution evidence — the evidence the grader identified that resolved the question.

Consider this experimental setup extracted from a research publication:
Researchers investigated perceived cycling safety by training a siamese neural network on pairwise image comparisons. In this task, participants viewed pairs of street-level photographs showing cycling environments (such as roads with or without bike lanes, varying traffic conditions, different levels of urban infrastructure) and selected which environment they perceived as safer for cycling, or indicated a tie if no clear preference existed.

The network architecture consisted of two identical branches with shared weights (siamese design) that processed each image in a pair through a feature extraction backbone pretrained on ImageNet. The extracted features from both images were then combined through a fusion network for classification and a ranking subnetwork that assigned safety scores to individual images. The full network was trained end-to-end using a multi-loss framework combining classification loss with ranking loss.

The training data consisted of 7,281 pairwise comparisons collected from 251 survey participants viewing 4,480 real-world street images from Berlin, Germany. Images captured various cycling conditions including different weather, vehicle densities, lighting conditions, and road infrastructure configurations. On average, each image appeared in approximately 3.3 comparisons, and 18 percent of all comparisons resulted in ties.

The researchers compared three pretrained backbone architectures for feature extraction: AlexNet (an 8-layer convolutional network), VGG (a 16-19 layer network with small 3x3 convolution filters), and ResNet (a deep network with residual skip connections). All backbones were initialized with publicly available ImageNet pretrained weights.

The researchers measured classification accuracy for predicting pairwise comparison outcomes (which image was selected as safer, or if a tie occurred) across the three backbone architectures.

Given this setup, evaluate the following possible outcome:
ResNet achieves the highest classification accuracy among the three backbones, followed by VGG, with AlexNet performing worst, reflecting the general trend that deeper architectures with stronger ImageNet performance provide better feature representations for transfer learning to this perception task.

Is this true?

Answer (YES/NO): NO